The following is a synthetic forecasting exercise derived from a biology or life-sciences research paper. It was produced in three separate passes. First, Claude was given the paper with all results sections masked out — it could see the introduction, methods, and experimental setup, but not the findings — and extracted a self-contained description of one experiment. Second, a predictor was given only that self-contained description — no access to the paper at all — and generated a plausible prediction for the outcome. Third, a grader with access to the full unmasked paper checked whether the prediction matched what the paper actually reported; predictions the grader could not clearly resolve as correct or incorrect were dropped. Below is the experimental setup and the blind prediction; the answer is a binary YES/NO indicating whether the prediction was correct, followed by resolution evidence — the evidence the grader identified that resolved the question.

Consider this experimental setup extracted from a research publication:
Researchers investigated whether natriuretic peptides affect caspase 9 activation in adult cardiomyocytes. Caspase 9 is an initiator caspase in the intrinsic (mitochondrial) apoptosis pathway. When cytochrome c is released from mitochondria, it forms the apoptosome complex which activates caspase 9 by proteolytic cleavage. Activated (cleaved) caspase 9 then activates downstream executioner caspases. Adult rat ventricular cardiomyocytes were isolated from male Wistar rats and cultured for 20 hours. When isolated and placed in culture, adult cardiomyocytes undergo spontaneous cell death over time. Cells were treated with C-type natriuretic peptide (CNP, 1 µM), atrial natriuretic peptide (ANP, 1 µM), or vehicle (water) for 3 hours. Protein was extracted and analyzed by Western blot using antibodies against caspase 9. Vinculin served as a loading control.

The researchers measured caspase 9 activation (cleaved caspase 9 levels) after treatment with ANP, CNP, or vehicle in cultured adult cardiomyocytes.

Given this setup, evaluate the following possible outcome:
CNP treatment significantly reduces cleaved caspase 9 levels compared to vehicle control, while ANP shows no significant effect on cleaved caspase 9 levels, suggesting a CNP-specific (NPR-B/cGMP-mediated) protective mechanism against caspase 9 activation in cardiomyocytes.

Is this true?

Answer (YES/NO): NO